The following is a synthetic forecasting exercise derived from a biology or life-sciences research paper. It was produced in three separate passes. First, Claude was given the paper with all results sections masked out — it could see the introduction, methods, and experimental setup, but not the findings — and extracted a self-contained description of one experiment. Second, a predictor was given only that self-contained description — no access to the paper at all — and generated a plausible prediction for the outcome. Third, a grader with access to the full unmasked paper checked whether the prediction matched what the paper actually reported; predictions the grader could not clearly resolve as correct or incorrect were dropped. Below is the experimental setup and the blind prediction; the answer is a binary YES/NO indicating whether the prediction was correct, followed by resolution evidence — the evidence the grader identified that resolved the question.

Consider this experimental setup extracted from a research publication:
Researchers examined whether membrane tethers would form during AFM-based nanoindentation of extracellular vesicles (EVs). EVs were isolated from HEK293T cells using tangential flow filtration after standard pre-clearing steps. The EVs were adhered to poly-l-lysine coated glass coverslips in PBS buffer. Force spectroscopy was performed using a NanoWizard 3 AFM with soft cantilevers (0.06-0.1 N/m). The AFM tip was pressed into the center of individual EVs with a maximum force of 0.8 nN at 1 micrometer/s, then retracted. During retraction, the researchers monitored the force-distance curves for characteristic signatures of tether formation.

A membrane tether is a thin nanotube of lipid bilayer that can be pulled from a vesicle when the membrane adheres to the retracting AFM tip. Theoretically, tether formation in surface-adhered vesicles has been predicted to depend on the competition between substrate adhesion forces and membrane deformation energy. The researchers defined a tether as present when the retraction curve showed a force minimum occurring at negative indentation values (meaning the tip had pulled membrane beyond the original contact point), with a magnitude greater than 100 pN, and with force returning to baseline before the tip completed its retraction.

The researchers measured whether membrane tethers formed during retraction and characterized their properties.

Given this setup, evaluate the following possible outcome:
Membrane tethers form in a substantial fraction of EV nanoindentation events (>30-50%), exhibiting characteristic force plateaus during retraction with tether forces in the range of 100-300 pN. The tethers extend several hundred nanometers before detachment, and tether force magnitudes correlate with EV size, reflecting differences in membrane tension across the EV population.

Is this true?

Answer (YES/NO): NO